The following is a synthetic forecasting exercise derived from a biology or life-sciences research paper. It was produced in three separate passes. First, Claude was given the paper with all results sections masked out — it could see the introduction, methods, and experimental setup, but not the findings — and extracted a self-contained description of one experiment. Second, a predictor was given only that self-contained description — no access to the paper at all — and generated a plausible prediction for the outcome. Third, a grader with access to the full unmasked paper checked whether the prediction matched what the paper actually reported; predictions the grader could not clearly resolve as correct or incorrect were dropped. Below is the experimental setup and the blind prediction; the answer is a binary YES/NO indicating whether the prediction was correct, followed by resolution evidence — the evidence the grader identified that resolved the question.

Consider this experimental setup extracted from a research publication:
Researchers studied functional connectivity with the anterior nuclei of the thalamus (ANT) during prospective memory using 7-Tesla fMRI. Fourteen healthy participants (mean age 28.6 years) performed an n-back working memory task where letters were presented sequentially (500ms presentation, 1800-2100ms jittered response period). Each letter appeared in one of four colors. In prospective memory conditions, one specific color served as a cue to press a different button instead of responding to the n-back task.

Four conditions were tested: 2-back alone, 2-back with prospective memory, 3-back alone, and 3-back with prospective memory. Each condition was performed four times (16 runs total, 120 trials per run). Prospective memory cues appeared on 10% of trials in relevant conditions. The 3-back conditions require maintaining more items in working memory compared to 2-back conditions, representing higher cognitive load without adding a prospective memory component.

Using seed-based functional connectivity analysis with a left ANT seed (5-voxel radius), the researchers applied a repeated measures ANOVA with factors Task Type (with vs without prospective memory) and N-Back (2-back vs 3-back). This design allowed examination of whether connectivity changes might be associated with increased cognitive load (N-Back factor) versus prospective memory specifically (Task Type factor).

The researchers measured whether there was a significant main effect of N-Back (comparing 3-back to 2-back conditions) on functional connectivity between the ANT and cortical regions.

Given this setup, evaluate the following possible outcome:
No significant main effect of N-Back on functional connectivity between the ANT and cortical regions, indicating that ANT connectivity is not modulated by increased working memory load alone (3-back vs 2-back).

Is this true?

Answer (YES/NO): NO